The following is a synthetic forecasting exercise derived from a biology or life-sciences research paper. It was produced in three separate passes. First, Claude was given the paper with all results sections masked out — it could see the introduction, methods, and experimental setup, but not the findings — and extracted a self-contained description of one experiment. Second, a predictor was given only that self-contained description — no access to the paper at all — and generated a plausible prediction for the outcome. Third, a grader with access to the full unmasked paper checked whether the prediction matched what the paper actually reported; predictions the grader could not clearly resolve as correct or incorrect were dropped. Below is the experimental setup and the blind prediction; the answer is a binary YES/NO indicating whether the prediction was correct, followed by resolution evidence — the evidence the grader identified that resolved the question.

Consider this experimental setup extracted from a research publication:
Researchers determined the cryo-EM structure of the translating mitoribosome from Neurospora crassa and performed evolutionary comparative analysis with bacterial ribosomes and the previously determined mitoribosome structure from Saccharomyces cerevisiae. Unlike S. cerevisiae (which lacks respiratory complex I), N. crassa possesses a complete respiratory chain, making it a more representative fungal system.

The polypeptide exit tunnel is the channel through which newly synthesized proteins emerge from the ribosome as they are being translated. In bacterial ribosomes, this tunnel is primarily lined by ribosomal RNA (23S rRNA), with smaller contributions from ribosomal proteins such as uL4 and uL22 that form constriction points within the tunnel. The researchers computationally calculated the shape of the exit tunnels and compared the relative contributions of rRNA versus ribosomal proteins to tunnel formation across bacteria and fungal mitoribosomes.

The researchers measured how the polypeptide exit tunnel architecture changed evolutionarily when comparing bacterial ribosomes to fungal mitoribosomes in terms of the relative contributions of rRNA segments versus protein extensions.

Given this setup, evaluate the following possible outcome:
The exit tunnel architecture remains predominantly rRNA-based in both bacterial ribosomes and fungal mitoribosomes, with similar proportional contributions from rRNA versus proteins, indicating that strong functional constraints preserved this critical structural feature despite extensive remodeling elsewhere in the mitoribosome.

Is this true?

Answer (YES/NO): NO